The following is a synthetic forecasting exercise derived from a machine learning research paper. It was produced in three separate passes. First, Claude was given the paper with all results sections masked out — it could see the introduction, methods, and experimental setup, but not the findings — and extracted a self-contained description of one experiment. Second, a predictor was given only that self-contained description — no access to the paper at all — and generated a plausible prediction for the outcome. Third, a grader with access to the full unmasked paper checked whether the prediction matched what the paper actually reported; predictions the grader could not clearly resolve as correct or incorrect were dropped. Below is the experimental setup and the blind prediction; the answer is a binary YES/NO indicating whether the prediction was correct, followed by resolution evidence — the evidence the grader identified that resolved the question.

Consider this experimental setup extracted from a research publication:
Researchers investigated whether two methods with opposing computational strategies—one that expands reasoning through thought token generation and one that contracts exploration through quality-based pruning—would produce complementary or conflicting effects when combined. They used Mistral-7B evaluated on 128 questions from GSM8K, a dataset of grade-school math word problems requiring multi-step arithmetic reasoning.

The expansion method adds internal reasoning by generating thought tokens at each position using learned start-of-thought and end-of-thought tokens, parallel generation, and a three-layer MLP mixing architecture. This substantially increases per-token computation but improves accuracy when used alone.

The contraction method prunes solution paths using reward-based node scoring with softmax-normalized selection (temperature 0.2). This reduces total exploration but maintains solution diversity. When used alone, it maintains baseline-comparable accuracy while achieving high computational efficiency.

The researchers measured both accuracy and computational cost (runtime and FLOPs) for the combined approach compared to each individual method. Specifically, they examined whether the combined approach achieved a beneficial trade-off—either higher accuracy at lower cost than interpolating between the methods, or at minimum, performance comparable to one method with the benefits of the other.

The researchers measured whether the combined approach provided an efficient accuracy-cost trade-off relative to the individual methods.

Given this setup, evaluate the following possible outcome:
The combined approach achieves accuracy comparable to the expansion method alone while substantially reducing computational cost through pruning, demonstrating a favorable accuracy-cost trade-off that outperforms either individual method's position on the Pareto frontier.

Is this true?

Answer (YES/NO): NO